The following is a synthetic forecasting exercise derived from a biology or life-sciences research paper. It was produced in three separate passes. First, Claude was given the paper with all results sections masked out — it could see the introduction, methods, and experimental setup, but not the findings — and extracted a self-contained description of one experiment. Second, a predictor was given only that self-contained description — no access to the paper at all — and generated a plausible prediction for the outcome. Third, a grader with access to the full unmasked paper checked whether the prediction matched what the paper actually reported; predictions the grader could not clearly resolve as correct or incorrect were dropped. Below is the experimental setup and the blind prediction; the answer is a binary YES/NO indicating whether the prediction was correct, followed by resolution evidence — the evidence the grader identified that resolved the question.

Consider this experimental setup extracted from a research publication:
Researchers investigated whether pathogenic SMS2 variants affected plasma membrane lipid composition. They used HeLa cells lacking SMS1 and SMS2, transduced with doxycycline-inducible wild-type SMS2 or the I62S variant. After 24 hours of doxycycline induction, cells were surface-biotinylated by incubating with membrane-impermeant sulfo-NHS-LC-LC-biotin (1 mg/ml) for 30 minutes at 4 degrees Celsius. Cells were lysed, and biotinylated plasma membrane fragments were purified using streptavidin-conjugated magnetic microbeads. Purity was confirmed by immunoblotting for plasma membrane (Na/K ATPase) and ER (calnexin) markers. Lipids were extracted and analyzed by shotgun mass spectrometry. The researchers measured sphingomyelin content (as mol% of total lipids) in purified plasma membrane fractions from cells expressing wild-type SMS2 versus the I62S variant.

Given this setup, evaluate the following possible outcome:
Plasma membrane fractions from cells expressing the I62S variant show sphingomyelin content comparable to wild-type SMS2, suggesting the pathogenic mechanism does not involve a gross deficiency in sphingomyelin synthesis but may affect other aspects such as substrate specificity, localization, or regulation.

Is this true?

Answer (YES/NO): NO